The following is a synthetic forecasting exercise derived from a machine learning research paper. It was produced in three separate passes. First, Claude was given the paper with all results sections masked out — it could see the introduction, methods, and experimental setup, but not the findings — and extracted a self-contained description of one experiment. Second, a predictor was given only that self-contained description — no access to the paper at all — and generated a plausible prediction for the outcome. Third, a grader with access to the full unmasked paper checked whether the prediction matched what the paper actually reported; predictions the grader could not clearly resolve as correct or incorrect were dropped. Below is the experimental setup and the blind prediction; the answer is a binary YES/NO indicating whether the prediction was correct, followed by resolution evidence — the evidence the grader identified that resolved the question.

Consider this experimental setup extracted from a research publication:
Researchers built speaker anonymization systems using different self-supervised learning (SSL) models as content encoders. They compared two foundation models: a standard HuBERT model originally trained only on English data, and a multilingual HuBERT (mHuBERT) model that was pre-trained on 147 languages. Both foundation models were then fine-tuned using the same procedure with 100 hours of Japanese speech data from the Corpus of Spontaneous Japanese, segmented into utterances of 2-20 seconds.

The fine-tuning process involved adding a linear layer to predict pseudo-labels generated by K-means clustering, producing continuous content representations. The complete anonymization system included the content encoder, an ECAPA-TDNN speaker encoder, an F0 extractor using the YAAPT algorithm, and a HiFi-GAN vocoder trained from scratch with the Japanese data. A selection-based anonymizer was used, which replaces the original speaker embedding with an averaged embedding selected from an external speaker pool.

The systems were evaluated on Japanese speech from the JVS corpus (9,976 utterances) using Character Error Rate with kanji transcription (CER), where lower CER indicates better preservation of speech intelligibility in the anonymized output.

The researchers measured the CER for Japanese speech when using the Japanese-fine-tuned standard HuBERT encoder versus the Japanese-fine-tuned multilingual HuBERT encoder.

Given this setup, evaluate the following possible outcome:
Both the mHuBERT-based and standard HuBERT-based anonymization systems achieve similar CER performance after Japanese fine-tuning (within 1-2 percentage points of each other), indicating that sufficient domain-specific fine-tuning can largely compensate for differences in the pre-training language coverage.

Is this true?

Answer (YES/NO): YES